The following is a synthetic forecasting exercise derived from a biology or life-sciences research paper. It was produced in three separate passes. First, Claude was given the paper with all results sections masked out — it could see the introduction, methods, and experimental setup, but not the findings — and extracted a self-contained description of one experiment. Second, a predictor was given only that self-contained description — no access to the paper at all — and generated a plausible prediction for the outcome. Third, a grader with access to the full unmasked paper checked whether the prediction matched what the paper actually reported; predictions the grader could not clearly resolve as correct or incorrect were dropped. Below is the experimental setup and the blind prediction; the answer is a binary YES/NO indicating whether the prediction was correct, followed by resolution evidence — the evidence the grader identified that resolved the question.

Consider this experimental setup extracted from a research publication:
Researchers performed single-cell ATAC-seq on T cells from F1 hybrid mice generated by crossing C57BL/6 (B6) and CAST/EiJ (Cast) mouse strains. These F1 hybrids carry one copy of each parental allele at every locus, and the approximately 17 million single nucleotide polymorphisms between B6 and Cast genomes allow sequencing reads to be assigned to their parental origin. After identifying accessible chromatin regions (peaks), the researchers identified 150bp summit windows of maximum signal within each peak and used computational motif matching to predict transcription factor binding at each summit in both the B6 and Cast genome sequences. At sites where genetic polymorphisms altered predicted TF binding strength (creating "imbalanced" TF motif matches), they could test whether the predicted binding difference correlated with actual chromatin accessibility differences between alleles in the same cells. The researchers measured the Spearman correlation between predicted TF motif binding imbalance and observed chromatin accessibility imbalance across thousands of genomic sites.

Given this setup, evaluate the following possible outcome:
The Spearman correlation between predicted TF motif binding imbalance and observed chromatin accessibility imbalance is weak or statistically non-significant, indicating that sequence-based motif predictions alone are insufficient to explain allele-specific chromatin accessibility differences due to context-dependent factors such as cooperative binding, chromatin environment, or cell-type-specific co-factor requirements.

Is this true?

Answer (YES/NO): NO